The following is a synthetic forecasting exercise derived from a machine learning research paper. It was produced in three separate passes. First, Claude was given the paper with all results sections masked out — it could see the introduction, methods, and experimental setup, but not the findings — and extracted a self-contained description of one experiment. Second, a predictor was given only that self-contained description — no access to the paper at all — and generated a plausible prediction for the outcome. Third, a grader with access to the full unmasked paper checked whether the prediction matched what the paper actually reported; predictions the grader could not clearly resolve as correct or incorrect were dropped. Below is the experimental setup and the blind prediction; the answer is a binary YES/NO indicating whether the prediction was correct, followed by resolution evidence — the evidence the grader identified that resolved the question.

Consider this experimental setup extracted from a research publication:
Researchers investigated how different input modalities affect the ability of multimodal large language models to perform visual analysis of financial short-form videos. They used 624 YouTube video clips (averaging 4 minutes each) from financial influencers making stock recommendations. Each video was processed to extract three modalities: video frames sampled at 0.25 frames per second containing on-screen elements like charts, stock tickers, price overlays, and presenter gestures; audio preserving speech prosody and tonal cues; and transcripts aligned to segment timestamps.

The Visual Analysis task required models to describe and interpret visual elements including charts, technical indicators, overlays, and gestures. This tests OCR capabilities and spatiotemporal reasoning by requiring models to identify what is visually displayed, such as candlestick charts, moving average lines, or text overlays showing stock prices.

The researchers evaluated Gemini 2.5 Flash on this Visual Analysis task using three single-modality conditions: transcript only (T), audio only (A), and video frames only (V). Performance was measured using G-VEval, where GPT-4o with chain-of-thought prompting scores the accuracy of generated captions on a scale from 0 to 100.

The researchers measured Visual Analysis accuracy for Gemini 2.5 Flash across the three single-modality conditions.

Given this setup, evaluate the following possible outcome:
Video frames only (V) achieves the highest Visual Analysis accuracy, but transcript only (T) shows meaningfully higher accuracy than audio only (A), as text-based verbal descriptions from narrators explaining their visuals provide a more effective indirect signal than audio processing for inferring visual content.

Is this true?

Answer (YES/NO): NO